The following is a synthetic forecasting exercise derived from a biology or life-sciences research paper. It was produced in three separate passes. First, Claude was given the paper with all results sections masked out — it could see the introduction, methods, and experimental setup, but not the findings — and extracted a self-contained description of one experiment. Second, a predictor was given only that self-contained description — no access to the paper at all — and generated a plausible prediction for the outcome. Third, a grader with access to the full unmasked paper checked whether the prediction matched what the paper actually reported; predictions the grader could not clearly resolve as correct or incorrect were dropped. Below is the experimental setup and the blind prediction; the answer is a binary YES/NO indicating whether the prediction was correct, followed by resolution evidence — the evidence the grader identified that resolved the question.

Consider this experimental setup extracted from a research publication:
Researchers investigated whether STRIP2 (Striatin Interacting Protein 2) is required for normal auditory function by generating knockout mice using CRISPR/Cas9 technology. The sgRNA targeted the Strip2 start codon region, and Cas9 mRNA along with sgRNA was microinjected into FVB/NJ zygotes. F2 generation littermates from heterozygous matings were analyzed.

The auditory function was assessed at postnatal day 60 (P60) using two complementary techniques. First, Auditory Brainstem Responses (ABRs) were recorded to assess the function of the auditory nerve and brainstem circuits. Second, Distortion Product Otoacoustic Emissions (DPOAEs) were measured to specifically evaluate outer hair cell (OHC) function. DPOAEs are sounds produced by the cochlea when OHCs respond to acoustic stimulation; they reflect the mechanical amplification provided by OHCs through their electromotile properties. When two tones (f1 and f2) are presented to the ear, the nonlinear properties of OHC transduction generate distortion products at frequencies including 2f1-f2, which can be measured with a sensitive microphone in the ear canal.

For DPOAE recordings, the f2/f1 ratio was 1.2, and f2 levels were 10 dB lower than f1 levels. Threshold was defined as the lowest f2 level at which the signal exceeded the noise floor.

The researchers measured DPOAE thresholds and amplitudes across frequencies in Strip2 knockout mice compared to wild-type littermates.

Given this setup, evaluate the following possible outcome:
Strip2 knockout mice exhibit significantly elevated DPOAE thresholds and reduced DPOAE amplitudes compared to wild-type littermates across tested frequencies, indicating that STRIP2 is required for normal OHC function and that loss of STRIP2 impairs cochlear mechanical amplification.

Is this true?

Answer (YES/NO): NO